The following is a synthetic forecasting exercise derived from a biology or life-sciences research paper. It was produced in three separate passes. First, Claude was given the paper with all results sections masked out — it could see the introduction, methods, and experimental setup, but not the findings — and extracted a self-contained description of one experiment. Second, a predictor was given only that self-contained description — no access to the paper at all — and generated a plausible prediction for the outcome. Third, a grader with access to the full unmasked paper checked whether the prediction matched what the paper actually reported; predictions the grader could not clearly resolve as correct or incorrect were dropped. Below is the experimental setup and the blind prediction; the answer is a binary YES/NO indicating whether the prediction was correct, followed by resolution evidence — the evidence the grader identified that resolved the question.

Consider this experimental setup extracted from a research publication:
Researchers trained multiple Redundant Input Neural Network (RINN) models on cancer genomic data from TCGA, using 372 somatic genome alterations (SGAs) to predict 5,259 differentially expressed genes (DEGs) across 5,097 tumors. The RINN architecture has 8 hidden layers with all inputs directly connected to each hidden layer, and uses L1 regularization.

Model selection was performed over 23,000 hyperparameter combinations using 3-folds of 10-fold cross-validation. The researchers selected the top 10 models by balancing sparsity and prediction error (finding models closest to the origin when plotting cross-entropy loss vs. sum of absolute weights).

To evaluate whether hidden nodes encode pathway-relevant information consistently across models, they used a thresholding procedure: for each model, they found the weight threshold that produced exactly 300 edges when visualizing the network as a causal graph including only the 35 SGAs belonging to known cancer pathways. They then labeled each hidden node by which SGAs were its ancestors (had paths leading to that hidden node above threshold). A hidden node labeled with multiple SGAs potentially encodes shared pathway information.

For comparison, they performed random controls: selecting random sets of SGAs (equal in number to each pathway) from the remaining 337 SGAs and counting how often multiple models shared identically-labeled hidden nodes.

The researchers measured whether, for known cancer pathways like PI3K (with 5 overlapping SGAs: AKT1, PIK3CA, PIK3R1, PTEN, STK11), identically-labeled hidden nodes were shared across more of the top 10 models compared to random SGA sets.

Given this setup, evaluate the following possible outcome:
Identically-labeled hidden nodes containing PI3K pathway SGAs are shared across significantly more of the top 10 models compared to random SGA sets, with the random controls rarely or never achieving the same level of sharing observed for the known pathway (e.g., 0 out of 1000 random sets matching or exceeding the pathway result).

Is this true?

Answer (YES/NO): YES